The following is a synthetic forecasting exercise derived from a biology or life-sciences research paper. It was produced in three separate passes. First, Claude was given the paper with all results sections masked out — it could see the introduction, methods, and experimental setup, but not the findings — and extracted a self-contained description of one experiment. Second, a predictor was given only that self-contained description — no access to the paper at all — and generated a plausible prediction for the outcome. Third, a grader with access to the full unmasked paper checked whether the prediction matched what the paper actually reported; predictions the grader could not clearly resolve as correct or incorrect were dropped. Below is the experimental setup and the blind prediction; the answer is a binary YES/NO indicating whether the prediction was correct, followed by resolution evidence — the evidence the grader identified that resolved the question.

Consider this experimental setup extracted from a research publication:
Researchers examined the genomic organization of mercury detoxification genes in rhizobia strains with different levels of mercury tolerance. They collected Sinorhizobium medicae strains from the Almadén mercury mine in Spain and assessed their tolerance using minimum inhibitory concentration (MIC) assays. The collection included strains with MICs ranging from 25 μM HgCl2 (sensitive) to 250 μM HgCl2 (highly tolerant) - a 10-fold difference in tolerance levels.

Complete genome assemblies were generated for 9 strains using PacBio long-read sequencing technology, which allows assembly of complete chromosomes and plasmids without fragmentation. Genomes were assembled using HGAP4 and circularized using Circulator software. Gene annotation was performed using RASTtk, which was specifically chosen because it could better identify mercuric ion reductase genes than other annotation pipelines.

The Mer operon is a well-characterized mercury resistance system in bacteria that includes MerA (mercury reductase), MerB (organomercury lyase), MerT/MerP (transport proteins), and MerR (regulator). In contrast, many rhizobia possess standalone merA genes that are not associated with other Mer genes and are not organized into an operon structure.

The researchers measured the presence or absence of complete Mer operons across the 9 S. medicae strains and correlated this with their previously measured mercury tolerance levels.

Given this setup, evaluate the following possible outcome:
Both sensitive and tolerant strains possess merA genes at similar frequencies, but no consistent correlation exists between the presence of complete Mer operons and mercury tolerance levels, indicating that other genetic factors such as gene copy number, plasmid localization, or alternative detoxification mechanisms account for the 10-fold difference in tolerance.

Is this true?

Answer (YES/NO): NO